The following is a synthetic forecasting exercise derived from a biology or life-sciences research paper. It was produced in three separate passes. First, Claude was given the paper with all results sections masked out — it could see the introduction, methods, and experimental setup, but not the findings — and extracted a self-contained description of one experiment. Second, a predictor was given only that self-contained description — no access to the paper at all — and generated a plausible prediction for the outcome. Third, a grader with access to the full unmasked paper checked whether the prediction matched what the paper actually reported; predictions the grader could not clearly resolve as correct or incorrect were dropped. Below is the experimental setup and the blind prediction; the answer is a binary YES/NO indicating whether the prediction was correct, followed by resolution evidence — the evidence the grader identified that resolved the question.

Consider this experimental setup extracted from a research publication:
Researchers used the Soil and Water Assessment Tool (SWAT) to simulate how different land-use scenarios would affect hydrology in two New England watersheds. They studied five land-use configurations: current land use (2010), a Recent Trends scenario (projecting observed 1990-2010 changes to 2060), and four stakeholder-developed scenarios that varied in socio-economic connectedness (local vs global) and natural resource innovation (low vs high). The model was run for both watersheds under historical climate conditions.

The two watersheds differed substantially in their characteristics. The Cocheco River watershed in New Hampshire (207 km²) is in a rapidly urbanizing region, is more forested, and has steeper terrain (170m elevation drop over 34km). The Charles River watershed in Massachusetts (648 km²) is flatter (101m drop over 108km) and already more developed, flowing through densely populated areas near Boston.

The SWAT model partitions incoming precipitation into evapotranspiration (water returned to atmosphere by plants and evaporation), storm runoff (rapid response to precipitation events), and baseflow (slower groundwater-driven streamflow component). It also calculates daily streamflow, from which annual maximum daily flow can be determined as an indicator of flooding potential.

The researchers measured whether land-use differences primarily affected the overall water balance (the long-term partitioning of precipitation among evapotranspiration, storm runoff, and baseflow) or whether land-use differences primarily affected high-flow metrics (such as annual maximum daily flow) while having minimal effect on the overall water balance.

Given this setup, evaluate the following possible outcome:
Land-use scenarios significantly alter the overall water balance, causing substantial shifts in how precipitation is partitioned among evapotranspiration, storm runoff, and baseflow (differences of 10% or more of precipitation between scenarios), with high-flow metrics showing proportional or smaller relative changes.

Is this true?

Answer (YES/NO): NO